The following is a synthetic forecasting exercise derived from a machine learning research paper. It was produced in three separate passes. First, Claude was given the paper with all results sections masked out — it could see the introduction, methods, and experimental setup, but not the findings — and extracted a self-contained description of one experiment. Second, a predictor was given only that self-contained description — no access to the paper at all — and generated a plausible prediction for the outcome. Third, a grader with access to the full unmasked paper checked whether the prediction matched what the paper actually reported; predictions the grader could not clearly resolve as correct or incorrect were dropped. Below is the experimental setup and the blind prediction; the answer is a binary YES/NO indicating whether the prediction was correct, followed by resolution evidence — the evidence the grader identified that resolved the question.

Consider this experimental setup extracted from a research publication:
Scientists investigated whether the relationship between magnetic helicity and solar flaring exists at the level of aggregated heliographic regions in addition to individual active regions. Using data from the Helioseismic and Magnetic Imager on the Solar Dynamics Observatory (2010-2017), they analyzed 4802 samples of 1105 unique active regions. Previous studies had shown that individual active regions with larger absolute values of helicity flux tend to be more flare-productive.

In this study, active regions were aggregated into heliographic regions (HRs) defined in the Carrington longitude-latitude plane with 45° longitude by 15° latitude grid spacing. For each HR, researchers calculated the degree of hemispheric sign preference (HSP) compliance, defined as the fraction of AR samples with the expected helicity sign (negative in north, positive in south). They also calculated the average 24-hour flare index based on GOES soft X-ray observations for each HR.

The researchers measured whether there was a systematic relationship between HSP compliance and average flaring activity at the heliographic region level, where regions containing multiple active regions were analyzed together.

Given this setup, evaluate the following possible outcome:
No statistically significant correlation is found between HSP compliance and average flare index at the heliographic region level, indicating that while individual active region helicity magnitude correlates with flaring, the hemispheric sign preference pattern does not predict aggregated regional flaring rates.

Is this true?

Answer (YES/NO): NO